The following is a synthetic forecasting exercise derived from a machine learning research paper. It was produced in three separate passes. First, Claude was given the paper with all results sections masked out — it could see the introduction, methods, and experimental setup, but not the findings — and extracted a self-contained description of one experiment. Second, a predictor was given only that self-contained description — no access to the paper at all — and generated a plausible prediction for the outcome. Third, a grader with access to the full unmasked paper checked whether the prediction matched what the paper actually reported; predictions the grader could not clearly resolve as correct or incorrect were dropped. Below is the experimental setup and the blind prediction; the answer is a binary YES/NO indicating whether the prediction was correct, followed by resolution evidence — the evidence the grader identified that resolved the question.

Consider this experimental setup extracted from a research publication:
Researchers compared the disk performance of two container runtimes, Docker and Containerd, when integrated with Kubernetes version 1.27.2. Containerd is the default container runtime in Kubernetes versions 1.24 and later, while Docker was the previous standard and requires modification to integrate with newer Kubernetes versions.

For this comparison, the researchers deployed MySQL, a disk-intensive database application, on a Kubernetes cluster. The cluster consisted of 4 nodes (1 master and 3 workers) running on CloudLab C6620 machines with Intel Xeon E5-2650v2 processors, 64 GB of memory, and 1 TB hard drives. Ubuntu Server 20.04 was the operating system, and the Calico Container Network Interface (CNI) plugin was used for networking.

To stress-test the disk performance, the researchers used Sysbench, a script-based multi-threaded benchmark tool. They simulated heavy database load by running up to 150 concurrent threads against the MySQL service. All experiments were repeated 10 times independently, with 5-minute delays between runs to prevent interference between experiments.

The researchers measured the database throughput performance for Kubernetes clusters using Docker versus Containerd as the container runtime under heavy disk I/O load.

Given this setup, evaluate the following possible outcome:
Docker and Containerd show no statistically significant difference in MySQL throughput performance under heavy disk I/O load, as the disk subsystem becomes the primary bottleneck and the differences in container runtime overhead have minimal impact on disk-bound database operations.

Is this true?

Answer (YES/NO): NO